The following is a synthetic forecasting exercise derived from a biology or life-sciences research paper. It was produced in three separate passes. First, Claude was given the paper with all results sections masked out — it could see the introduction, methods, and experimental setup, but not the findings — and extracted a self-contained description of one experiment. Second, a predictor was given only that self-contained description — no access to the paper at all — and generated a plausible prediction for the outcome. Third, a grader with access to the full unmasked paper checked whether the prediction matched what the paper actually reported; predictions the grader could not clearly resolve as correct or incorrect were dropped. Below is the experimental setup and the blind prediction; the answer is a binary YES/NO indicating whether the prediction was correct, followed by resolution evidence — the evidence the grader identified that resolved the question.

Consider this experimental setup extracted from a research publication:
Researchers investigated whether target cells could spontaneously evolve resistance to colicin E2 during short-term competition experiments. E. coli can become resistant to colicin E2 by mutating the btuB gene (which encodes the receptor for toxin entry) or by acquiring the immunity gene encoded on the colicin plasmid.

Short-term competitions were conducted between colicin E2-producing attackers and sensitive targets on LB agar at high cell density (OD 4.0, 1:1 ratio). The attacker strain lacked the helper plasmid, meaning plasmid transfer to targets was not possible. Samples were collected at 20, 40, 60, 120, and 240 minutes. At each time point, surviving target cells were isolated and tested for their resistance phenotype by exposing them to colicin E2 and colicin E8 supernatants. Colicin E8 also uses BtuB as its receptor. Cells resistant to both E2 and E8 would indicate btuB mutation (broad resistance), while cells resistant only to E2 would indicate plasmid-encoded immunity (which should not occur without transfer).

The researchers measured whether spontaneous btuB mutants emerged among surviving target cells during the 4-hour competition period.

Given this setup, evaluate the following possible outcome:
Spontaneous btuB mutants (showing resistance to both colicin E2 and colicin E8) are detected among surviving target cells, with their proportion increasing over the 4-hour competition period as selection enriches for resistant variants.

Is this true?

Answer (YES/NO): NO